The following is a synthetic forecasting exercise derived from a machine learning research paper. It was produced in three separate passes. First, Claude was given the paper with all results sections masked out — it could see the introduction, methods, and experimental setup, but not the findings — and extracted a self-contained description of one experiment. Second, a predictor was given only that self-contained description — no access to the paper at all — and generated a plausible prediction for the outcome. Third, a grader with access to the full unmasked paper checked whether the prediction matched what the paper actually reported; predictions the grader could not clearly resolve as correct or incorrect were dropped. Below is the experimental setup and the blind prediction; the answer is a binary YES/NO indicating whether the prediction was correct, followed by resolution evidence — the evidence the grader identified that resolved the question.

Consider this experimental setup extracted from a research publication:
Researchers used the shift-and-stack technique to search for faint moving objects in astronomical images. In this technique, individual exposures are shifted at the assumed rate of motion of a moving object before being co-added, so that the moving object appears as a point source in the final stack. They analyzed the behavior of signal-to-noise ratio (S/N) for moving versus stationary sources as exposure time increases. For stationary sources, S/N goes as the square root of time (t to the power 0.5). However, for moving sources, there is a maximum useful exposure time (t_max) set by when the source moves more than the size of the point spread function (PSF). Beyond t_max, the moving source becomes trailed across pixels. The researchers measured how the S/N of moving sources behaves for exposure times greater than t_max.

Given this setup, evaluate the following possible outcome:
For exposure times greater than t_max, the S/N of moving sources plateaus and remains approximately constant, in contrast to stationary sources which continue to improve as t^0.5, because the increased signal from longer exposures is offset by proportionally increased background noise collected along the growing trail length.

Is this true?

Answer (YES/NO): YES